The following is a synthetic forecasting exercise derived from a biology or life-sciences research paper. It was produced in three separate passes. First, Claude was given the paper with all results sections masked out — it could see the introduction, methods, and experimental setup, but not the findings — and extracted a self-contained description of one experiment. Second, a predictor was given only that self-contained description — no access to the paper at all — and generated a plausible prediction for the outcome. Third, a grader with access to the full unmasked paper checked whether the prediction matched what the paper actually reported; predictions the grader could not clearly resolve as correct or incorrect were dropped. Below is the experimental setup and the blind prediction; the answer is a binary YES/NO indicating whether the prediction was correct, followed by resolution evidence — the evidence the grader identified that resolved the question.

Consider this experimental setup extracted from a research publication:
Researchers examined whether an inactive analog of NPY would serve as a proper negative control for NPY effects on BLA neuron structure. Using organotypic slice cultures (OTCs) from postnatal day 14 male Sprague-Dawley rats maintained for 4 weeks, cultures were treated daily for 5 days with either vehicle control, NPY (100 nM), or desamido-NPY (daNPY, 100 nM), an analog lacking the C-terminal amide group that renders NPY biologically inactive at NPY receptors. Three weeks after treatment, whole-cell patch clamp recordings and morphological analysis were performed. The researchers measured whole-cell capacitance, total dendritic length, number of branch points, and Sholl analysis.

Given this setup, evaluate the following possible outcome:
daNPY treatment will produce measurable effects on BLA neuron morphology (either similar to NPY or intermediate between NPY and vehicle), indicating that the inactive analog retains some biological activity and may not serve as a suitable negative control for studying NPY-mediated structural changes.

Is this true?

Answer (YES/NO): NO